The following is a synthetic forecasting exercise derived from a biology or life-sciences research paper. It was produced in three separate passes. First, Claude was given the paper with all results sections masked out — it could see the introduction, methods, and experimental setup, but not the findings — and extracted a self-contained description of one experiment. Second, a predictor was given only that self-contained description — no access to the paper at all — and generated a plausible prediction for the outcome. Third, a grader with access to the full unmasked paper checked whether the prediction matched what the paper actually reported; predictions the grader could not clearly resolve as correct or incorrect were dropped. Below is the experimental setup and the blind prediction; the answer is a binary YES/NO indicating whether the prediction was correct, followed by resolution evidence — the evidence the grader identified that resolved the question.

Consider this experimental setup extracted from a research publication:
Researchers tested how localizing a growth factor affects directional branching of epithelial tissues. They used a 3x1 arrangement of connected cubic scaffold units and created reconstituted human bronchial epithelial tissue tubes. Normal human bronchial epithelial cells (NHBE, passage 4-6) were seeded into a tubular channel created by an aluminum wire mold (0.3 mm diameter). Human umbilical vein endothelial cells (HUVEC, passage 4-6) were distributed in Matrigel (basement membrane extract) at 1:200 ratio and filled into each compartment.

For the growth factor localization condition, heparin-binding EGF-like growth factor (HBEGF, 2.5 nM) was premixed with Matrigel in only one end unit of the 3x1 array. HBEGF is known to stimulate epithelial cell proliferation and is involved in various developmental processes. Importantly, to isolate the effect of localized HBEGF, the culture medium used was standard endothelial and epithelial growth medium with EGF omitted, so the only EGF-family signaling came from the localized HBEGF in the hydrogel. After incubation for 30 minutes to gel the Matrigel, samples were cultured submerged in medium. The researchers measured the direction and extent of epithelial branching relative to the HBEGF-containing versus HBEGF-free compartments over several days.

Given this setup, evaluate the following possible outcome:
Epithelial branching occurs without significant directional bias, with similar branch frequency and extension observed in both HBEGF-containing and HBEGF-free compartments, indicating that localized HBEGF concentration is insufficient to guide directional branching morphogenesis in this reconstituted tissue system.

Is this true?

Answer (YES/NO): NO